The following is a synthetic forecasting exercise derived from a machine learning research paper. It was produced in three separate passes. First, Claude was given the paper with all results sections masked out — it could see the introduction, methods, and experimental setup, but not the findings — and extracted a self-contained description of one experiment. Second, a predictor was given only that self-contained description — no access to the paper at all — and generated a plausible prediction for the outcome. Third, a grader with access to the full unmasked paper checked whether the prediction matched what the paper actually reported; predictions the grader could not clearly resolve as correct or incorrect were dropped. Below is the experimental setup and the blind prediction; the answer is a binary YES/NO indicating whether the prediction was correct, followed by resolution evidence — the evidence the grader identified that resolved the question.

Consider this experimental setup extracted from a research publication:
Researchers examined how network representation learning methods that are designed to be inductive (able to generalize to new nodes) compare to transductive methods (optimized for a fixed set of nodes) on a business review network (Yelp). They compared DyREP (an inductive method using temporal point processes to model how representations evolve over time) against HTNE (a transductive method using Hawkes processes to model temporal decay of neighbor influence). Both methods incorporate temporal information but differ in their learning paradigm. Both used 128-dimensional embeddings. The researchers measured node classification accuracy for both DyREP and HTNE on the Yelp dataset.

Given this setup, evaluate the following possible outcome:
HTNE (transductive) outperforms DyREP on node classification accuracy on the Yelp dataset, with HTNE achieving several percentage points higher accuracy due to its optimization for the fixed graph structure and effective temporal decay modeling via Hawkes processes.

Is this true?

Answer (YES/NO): NO